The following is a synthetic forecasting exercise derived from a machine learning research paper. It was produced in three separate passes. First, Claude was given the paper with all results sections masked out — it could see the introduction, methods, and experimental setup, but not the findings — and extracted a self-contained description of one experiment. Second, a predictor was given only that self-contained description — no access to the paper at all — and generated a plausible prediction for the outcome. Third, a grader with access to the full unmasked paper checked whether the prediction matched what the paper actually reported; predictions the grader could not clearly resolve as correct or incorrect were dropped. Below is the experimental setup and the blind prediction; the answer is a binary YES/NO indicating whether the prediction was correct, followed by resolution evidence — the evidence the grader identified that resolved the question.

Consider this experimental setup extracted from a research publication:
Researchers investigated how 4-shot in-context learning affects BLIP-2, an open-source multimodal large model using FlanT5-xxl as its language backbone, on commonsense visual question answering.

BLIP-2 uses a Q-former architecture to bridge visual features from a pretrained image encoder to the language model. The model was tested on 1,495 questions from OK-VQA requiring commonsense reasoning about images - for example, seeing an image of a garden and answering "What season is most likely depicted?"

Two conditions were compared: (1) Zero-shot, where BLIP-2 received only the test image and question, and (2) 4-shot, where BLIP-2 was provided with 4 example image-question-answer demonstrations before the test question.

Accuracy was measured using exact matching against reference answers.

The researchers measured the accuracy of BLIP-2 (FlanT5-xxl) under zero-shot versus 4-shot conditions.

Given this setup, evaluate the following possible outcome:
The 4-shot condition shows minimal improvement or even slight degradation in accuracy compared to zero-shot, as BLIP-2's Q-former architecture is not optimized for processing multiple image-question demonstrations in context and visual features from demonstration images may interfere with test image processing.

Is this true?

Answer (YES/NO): NO